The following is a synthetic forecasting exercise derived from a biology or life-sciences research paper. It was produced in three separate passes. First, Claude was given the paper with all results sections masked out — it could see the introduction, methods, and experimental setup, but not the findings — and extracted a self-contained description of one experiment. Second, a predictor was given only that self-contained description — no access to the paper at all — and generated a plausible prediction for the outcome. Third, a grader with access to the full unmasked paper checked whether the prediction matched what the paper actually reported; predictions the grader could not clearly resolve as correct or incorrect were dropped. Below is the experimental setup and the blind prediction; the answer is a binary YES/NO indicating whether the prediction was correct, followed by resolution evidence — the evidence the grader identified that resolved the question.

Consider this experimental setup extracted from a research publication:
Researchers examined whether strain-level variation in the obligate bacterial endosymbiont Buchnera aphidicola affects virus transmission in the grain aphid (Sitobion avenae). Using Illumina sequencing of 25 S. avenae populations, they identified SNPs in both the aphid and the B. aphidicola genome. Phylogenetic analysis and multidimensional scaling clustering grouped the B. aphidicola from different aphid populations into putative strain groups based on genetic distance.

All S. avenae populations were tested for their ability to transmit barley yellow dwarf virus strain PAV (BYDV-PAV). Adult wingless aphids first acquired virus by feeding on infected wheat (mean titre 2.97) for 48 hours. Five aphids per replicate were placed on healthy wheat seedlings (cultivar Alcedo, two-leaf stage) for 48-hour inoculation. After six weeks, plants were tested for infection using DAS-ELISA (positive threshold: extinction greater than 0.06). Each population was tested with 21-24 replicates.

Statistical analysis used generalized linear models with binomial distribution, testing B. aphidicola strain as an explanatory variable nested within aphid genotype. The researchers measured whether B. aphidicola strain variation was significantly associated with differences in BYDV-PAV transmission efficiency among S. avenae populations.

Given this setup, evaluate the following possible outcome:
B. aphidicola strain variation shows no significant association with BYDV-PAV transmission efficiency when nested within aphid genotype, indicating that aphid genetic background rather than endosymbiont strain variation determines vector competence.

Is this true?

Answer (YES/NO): NO